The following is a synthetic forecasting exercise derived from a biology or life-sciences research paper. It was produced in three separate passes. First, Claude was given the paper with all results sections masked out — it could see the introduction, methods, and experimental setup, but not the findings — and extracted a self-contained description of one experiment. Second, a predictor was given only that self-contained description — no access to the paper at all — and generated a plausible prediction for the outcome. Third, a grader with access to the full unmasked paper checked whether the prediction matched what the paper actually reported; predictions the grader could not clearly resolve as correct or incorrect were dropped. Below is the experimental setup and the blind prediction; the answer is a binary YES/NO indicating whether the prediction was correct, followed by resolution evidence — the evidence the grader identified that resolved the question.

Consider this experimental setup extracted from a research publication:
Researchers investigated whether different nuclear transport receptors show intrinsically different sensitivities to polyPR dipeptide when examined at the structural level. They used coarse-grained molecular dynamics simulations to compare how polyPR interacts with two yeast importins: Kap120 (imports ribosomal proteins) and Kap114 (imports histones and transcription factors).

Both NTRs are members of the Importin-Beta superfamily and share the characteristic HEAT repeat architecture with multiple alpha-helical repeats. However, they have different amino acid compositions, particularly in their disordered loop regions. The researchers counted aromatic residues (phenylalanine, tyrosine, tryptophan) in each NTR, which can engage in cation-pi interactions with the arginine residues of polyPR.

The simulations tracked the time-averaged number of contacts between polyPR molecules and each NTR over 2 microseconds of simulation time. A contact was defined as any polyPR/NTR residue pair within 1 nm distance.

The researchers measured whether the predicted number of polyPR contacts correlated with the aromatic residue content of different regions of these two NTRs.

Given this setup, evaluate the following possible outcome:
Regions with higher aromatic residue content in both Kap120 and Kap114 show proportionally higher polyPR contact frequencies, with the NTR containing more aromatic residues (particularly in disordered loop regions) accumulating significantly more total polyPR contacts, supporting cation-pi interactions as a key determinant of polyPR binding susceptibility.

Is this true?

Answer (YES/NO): NO